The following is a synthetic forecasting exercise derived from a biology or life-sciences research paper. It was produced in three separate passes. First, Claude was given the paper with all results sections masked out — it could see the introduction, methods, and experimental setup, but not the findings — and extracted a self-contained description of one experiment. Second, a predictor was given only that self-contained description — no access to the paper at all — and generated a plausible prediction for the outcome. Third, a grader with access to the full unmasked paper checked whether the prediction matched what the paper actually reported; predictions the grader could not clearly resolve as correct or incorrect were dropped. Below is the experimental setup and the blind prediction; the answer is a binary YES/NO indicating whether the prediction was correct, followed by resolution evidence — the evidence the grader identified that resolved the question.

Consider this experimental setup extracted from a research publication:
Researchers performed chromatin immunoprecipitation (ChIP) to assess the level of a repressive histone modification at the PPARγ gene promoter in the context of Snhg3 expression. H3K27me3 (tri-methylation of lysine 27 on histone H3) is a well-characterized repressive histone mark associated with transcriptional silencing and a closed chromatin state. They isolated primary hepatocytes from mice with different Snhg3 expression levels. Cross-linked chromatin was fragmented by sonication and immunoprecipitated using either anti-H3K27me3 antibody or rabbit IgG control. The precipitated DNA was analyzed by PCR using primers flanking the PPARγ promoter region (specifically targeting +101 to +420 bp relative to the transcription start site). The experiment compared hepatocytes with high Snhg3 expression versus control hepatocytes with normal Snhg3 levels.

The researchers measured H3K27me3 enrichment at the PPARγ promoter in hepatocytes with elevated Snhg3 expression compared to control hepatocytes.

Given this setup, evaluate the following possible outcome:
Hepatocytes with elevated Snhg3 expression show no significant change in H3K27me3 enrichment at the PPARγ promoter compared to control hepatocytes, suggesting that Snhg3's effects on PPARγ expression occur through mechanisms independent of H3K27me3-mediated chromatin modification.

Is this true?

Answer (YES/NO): NO